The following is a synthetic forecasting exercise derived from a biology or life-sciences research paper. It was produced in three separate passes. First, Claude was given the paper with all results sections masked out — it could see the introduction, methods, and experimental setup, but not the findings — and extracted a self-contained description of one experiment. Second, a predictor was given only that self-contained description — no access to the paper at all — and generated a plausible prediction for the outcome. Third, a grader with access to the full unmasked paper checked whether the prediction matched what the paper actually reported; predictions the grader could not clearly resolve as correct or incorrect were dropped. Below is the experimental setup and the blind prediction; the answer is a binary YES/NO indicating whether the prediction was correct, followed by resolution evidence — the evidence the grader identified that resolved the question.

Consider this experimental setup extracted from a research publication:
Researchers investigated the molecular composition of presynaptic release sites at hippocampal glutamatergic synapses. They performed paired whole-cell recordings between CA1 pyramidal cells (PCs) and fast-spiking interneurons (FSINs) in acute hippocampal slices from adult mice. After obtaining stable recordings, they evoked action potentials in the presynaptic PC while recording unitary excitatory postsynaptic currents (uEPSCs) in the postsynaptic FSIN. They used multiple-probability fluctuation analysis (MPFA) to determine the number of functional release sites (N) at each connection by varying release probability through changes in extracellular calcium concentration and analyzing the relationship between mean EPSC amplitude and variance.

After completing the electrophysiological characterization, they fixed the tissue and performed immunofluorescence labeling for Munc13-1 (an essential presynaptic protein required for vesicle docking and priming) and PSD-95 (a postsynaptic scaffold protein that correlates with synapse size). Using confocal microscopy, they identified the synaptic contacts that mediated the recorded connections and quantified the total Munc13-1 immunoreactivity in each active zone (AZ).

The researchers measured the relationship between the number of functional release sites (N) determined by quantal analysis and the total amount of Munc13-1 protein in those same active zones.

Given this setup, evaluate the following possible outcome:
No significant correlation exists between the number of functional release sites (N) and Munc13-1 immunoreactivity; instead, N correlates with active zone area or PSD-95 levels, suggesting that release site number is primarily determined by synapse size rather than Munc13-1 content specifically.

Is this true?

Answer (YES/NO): NO